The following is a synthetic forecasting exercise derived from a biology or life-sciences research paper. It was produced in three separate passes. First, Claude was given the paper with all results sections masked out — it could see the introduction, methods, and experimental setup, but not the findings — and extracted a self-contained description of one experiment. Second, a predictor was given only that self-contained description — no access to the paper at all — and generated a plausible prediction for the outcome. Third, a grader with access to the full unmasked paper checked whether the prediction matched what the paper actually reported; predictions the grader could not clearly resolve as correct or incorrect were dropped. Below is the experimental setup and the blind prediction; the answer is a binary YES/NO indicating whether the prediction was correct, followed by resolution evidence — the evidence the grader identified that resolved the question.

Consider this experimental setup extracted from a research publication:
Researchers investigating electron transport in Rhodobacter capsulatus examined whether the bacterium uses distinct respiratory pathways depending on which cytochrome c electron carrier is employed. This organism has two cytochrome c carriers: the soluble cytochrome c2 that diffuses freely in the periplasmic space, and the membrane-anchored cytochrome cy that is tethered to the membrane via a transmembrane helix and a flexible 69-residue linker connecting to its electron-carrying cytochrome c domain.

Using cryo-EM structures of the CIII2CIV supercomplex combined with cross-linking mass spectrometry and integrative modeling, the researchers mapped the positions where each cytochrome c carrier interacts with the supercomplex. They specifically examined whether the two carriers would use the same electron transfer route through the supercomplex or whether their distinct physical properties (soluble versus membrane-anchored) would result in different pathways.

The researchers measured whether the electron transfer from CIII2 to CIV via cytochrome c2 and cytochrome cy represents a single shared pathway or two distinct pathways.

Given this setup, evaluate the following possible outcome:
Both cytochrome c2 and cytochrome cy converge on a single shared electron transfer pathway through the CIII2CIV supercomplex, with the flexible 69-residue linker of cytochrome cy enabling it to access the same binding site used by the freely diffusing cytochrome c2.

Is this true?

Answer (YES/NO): NO